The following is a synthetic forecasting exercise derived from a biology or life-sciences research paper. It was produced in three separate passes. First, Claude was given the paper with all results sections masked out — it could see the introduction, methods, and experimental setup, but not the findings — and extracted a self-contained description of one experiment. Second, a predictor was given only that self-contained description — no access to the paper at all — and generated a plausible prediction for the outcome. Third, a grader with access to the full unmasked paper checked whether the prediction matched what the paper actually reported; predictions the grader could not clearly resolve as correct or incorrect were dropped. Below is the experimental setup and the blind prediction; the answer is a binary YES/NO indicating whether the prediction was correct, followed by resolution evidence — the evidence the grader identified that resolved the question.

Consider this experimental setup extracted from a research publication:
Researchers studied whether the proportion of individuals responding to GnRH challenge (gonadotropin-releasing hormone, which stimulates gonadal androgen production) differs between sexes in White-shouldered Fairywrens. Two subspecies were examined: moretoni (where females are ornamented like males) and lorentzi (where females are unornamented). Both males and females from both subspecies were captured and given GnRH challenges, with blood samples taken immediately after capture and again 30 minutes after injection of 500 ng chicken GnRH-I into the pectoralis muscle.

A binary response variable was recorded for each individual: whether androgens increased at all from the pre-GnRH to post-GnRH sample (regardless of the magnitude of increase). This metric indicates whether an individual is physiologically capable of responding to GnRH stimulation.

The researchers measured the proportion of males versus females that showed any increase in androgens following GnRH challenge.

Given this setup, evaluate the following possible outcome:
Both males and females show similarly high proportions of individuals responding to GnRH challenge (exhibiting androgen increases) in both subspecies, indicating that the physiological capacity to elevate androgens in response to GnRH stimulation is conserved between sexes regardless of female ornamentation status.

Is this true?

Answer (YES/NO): NO